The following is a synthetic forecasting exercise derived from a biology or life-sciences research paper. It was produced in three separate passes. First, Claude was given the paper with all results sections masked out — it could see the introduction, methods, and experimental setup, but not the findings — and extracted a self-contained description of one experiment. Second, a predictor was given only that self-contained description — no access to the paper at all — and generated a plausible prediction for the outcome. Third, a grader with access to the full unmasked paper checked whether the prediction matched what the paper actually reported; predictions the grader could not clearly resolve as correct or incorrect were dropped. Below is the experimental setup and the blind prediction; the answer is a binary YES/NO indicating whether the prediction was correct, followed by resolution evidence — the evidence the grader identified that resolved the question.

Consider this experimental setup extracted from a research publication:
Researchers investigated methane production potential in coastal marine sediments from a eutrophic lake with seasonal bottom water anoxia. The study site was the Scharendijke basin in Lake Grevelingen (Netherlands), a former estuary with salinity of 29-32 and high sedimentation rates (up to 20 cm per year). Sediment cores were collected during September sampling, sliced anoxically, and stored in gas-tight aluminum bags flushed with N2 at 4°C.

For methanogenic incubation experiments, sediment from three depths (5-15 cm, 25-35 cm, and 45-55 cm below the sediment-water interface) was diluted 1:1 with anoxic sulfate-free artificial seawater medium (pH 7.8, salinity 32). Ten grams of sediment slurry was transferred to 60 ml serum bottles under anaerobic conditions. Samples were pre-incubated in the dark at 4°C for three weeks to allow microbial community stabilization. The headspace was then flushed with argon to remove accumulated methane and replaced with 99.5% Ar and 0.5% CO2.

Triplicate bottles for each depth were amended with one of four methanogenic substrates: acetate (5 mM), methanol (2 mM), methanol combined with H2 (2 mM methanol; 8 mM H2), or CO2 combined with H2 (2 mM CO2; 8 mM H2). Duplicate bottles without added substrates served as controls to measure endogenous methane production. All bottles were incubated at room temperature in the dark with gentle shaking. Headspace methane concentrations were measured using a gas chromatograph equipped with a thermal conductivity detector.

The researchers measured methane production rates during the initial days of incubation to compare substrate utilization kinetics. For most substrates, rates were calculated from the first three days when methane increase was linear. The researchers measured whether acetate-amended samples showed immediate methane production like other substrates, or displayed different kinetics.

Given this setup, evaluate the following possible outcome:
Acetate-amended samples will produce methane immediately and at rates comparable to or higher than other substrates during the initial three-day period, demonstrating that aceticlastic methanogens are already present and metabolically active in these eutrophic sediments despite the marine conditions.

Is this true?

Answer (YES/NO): NO